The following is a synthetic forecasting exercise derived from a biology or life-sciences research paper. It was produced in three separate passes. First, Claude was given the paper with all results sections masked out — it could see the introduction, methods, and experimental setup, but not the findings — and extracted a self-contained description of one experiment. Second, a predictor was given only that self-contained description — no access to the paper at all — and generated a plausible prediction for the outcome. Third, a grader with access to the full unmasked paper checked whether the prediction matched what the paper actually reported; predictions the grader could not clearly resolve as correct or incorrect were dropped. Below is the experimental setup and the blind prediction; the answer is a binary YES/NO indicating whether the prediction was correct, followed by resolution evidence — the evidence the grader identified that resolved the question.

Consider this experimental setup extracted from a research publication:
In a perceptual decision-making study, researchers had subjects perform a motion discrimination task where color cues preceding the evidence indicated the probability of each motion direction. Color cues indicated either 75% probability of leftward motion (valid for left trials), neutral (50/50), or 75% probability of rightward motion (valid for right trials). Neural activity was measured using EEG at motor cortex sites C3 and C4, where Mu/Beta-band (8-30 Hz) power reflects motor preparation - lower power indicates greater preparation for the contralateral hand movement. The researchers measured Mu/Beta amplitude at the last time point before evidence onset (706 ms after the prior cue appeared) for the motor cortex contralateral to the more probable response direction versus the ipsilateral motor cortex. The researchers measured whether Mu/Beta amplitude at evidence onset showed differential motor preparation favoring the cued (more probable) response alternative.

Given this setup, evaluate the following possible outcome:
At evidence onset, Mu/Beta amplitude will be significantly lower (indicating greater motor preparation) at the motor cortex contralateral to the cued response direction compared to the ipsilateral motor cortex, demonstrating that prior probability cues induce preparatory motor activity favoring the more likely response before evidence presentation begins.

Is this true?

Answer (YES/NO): YES